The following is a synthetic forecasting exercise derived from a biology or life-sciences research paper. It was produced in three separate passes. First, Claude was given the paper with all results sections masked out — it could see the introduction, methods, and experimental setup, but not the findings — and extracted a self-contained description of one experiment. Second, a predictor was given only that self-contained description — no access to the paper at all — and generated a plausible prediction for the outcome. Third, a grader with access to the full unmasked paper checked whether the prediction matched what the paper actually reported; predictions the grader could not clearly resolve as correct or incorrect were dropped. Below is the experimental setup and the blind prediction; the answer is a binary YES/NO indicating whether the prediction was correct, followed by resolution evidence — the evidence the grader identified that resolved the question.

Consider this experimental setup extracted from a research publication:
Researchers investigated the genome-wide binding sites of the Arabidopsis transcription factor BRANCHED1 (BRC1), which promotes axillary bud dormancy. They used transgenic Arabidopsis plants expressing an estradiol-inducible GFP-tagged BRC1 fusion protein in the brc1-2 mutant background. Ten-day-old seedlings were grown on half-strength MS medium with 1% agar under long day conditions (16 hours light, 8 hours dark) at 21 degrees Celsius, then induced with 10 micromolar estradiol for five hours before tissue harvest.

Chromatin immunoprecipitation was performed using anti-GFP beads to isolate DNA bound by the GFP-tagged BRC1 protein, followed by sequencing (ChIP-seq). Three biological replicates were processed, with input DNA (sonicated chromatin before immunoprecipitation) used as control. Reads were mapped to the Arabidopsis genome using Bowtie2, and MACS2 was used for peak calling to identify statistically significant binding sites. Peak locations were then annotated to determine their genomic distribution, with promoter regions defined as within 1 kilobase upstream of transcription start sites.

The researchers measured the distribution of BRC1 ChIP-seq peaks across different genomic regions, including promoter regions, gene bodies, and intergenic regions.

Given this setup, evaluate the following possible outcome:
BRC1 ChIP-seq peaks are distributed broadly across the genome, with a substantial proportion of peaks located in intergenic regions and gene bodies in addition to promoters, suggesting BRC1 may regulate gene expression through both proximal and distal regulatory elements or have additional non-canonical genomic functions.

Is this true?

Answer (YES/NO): NO